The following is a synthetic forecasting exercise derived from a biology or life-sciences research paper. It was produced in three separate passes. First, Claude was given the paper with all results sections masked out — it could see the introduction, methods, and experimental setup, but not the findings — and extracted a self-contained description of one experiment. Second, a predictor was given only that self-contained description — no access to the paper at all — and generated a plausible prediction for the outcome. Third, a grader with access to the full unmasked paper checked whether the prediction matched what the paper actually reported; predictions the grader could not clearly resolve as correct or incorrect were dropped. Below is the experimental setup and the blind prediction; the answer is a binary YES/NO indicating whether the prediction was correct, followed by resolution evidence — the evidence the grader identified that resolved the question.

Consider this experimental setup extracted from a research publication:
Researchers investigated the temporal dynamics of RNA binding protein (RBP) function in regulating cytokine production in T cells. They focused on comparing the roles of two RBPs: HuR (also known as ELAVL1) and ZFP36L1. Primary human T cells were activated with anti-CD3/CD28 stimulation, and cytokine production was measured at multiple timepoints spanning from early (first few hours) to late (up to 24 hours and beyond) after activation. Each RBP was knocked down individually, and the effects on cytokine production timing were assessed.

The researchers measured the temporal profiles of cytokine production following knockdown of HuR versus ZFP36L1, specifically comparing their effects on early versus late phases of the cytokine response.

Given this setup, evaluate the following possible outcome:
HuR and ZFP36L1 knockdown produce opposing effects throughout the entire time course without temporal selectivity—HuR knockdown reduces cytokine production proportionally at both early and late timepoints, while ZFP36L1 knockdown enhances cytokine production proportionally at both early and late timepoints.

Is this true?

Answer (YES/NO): NO